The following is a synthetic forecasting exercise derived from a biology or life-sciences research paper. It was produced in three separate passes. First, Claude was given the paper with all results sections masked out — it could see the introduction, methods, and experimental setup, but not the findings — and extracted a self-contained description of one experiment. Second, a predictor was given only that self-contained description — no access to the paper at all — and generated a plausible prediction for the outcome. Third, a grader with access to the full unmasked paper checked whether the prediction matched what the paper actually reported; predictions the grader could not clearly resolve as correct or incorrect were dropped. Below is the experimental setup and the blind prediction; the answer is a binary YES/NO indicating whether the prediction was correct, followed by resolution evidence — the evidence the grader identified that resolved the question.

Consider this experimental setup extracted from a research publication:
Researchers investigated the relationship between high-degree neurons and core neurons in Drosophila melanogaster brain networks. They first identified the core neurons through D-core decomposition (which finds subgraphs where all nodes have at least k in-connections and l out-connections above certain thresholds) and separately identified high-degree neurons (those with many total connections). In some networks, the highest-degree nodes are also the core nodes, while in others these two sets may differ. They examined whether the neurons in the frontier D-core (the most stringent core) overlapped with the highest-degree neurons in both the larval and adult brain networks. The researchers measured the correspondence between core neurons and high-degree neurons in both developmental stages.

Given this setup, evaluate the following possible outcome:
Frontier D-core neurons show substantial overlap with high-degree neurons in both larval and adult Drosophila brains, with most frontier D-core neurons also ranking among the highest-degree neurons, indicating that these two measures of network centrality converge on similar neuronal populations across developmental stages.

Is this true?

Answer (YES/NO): YES